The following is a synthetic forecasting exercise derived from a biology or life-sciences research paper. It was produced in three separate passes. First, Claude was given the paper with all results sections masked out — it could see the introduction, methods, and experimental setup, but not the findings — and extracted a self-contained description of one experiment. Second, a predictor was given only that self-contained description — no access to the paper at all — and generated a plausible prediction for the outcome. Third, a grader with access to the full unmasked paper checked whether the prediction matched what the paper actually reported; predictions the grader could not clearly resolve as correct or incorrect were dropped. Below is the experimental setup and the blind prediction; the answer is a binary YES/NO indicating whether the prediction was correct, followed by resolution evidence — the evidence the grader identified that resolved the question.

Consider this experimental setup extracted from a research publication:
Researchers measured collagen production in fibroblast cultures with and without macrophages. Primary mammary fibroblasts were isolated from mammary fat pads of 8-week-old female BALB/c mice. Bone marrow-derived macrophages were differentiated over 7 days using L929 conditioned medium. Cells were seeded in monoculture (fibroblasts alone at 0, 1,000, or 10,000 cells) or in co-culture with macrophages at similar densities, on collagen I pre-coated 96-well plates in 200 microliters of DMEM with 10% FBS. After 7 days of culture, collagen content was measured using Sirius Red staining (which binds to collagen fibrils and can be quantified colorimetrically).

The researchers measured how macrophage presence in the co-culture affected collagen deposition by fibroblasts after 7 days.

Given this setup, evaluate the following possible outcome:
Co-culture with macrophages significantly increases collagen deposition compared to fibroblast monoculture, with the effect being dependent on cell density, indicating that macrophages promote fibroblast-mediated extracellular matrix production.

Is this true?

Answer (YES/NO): YES